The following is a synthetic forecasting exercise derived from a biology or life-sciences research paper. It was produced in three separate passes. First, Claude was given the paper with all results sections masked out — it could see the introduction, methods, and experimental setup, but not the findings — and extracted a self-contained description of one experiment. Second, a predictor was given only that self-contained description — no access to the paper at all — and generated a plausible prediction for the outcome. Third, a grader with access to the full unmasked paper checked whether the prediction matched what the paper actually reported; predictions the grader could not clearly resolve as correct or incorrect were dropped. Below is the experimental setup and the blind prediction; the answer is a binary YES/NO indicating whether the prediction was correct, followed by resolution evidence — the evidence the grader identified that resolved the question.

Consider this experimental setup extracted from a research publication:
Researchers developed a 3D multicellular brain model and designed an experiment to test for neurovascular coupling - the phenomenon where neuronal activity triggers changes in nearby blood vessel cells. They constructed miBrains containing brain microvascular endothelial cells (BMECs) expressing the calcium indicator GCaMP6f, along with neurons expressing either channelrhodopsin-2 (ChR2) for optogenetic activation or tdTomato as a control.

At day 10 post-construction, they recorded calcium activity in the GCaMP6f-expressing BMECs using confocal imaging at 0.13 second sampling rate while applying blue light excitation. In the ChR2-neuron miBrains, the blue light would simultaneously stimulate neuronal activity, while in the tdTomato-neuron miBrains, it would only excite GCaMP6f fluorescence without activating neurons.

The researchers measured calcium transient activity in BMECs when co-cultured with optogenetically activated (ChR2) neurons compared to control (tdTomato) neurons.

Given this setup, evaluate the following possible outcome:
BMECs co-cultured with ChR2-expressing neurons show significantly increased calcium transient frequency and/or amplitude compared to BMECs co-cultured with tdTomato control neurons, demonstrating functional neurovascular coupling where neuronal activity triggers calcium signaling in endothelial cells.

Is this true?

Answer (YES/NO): YES